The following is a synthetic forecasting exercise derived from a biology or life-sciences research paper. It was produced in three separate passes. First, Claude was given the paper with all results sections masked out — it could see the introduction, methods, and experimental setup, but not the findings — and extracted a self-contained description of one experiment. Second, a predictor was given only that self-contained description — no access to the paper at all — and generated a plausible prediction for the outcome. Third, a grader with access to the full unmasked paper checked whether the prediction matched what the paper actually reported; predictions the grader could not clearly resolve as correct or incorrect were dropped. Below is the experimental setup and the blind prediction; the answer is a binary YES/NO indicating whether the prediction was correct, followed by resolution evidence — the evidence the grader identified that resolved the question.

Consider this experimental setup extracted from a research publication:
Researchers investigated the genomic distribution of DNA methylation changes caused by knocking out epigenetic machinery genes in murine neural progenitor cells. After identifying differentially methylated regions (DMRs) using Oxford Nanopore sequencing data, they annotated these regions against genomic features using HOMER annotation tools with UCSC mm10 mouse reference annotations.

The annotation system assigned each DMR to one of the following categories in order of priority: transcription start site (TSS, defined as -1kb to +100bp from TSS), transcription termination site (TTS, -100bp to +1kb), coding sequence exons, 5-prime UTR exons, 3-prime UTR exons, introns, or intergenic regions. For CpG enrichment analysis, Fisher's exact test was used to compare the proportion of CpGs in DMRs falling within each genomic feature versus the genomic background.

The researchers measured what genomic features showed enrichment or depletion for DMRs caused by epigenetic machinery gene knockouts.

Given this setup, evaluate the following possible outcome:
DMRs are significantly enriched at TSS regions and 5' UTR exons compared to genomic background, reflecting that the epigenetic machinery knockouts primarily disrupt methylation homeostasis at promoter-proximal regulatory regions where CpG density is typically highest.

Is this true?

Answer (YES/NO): NO